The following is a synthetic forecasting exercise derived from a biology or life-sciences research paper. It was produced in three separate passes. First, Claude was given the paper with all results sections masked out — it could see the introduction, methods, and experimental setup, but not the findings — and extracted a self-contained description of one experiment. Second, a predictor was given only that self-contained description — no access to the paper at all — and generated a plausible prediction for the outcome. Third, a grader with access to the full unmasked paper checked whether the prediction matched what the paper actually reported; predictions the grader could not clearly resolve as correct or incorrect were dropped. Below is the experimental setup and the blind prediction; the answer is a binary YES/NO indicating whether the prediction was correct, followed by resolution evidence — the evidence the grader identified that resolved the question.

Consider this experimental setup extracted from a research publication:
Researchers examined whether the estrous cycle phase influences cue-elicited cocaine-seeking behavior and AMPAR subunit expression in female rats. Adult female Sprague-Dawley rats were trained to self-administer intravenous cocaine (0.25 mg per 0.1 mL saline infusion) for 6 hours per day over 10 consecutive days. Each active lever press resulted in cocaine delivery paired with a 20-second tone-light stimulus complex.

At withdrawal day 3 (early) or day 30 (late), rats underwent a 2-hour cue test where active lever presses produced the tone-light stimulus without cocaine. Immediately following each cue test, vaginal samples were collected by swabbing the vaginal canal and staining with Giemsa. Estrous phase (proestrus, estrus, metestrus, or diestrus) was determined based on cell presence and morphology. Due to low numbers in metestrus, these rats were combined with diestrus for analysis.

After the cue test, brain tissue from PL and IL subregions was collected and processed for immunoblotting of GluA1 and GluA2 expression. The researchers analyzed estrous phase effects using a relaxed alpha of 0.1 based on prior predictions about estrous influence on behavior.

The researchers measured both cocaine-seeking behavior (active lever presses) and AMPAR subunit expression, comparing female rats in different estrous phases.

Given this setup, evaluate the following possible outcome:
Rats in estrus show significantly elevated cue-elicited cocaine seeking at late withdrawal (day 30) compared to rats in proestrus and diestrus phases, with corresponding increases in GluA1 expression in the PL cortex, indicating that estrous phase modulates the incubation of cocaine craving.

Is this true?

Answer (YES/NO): NO